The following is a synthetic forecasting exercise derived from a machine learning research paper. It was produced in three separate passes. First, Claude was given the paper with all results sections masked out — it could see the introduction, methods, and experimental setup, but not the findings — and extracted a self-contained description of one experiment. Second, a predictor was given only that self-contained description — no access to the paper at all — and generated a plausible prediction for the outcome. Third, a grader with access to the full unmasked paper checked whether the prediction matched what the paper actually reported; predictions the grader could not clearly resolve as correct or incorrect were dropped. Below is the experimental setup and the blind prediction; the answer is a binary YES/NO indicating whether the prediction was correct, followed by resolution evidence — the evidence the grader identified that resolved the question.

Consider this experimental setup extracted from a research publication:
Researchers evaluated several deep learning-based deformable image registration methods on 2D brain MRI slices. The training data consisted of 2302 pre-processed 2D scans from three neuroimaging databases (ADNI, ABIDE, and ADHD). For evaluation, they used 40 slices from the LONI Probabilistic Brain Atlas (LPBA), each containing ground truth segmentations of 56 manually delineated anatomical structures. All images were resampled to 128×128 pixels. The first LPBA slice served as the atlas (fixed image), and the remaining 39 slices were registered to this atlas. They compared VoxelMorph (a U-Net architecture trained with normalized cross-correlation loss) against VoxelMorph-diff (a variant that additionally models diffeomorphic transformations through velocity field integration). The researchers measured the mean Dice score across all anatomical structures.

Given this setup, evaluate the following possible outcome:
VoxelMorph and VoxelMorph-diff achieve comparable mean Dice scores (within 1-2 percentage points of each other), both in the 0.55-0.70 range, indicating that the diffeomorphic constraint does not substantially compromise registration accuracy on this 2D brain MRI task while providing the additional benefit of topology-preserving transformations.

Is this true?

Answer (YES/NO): YES